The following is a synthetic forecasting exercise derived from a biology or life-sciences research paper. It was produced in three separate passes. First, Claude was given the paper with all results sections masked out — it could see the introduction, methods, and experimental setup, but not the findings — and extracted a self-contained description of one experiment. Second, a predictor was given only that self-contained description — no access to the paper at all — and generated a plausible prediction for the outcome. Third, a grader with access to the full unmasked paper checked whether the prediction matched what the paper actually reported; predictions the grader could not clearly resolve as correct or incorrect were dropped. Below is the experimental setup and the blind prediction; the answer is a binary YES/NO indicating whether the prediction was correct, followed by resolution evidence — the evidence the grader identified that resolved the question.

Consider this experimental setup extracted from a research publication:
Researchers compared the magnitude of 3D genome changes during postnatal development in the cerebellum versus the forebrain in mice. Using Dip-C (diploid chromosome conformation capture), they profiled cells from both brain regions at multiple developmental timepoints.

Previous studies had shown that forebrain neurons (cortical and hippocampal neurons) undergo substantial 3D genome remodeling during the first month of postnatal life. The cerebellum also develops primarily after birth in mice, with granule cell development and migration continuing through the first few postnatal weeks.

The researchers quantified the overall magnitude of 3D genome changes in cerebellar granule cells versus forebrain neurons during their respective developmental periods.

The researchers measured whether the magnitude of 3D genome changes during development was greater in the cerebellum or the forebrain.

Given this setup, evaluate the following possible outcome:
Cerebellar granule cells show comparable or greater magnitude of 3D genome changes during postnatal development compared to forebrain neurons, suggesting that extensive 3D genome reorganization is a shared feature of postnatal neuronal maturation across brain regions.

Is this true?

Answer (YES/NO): YES